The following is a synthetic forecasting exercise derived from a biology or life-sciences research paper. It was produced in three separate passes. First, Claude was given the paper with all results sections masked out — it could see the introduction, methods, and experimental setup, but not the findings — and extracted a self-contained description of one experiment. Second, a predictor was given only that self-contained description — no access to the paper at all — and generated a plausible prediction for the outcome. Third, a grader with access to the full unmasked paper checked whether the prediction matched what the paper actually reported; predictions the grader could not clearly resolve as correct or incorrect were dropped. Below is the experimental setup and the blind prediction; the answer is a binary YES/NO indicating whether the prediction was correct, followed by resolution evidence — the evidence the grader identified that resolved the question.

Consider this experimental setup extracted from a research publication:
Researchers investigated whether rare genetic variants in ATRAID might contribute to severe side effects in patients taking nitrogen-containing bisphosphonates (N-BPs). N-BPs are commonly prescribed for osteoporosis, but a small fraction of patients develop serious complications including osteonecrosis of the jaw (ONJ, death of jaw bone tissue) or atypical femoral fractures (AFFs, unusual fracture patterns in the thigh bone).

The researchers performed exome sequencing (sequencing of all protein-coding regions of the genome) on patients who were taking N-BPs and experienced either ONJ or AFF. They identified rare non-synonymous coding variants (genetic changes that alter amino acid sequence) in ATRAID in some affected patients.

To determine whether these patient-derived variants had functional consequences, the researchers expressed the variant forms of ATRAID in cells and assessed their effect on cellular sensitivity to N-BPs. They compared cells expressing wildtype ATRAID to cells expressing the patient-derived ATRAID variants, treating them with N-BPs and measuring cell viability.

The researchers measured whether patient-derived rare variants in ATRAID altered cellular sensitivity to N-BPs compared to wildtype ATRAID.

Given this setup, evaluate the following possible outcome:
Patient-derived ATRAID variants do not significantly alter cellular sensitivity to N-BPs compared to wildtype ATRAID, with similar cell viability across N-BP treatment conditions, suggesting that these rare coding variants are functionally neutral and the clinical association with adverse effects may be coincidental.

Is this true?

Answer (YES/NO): NO